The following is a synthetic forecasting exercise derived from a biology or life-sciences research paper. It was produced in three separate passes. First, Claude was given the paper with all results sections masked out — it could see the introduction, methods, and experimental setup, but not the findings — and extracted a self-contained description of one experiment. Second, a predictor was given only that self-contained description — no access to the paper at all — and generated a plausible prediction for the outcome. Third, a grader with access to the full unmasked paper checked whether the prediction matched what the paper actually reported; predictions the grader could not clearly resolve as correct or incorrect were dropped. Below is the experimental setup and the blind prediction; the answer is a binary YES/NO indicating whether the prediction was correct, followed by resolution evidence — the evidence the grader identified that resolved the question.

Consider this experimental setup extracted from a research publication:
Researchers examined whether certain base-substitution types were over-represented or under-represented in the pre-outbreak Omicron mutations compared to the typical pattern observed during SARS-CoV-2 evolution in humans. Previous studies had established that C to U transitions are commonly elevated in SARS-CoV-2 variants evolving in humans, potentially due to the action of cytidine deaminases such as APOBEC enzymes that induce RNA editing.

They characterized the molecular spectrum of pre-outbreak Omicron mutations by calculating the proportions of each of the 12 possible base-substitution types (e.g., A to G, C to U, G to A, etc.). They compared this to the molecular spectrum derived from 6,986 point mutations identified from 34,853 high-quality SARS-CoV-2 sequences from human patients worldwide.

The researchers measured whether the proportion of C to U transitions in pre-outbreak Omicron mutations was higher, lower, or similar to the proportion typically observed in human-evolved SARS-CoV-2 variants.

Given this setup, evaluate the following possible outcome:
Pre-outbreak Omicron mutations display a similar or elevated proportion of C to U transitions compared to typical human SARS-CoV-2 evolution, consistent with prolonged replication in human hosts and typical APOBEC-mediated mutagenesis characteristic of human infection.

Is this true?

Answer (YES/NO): NO